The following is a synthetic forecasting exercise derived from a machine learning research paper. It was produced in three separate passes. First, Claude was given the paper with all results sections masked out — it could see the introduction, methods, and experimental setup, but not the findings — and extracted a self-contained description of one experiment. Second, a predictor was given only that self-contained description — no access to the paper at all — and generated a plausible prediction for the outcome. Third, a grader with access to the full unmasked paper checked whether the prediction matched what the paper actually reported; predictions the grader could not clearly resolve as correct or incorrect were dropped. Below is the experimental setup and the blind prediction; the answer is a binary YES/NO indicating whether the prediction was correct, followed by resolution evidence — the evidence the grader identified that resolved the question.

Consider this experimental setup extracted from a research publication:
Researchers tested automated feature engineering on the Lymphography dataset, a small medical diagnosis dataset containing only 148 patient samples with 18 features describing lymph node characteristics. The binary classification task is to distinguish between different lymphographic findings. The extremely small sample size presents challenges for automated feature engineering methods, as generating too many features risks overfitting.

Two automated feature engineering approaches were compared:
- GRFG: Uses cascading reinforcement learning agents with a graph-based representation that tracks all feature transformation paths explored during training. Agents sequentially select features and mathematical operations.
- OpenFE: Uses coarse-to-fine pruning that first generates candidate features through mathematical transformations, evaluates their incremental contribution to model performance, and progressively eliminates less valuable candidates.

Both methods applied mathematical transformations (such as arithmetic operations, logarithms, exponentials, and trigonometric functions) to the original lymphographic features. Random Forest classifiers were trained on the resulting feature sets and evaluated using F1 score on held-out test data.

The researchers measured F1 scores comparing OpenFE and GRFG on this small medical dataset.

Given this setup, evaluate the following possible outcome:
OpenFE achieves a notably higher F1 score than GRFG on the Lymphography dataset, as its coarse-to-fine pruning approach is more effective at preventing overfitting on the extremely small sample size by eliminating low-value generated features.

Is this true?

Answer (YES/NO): YES